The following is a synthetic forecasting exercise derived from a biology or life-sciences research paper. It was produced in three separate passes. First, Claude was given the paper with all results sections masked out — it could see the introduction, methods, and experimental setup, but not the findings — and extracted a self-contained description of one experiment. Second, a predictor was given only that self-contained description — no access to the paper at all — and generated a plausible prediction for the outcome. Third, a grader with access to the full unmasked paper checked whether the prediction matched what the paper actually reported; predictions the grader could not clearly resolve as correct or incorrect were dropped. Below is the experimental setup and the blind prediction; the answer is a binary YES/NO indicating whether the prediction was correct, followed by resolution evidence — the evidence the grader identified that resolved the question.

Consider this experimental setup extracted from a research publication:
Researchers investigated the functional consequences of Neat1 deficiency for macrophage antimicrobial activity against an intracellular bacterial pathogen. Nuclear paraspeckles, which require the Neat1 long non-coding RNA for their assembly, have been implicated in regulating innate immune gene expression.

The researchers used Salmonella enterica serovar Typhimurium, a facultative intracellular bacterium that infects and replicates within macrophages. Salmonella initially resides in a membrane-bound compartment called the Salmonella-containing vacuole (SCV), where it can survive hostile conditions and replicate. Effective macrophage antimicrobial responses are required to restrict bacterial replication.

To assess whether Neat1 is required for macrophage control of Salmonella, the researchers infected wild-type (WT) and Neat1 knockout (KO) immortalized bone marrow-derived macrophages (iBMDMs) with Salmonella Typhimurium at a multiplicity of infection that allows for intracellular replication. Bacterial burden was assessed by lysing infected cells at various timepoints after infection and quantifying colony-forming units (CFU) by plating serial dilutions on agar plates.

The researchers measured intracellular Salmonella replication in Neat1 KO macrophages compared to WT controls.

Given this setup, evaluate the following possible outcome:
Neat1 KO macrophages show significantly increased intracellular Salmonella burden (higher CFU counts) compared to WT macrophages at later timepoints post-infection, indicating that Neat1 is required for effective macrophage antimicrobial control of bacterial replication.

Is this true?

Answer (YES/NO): YES